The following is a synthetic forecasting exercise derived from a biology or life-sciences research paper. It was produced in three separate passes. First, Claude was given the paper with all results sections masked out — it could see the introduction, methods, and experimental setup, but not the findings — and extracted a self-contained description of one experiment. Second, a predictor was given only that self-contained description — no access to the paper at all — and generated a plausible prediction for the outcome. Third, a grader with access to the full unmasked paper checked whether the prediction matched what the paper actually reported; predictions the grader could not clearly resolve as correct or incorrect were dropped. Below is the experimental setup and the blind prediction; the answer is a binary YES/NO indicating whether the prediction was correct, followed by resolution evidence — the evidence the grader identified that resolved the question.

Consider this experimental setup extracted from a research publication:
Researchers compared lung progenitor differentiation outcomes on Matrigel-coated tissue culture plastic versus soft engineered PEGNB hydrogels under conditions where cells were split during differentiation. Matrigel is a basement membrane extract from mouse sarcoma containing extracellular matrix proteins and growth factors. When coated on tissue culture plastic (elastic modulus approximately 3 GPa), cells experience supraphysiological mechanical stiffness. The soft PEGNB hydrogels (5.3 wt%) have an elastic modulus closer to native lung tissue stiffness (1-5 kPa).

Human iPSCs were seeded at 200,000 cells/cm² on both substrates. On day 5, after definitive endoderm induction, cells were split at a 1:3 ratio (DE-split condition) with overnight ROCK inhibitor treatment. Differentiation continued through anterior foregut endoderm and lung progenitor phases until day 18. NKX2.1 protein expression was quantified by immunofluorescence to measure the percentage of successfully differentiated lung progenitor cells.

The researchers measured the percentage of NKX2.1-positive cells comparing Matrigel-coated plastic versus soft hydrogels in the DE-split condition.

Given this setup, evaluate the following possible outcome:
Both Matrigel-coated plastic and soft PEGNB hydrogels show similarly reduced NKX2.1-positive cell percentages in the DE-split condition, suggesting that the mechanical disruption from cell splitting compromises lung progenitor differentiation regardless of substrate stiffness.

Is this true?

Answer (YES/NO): YES